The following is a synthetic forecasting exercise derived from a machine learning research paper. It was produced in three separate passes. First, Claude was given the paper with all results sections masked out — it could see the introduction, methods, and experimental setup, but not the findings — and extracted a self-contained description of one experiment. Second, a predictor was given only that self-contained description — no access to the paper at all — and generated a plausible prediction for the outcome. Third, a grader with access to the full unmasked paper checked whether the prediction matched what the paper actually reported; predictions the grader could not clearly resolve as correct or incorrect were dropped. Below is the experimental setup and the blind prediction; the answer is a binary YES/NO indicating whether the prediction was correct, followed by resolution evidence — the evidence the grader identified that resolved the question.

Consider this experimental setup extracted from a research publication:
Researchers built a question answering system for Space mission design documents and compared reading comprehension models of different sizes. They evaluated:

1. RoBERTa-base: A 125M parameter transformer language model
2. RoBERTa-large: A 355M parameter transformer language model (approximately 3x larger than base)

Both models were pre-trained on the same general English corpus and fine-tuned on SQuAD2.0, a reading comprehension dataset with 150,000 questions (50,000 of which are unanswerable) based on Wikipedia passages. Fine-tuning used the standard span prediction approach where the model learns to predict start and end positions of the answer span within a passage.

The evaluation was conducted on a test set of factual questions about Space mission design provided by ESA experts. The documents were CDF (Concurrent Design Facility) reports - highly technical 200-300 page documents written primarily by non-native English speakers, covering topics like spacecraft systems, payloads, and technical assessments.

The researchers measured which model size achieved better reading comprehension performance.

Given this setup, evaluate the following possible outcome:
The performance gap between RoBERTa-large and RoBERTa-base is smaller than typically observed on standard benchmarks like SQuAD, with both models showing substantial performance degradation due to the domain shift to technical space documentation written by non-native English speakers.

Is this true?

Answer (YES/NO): NO